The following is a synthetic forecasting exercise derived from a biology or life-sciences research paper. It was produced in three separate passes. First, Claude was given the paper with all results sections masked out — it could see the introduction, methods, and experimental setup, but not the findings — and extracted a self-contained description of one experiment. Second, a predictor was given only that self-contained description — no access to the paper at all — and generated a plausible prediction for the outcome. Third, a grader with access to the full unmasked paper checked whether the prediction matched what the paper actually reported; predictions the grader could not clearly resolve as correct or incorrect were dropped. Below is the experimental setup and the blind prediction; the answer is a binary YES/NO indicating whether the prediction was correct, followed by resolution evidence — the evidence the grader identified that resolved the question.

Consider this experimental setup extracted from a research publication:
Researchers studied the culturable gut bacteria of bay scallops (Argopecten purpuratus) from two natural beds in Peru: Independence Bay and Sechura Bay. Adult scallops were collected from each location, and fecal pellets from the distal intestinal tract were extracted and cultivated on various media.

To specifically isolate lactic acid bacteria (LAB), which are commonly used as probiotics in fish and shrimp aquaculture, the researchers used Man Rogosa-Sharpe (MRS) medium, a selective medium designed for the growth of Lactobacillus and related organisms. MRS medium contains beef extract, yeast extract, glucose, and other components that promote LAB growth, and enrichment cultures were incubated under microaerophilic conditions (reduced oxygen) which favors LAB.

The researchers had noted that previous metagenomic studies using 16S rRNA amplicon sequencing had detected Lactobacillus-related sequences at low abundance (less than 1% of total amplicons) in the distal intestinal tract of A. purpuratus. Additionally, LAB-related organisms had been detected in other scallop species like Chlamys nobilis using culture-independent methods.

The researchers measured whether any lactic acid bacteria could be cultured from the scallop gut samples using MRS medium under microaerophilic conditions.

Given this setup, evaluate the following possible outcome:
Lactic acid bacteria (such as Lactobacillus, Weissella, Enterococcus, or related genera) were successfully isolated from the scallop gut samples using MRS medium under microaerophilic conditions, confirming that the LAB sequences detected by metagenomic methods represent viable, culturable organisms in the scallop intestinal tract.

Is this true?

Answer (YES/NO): NO